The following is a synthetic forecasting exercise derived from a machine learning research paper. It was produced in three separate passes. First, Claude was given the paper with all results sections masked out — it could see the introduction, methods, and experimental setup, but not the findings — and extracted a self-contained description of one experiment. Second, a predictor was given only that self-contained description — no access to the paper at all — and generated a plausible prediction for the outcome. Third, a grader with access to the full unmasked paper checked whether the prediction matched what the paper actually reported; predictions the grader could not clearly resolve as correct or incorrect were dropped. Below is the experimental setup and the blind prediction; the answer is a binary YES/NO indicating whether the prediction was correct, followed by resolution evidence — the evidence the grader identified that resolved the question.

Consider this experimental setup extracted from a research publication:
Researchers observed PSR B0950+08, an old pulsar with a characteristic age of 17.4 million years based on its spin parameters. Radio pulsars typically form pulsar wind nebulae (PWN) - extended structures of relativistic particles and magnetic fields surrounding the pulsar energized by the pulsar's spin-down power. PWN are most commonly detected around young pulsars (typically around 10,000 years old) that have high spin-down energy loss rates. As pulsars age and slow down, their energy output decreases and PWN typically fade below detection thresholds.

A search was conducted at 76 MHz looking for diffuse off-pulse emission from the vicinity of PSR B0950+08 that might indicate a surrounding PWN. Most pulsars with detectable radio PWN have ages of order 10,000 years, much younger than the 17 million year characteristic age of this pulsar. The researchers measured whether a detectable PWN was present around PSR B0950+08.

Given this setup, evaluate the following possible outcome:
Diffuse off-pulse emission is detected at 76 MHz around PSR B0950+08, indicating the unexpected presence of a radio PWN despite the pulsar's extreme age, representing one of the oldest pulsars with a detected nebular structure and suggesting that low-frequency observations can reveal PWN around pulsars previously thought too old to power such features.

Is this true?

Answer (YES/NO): YES